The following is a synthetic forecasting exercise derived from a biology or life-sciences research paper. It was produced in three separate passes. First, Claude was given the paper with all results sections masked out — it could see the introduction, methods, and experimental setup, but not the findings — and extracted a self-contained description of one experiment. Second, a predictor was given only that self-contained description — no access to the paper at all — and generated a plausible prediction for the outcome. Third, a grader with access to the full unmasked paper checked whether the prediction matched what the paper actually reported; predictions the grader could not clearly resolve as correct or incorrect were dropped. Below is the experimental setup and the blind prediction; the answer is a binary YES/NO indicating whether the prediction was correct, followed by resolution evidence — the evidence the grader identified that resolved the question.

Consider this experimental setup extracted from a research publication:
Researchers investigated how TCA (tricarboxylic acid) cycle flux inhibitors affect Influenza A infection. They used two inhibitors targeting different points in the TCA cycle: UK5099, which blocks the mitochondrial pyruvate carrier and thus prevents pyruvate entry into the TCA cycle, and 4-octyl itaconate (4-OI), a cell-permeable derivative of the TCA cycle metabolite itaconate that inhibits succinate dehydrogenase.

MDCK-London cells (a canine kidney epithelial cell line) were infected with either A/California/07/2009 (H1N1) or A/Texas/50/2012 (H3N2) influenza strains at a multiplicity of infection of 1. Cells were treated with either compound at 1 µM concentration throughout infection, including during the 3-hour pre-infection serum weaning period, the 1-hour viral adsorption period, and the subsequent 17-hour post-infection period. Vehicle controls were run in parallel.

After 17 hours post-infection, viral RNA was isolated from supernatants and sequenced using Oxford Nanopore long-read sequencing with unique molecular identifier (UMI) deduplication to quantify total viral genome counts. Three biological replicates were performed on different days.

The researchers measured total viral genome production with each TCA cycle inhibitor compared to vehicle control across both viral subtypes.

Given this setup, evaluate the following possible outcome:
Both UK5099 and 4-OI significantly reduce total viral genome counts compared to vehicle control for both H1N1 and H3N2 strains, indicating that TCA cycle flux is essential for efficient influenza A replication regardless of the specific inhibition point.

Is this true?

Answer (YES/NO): NO